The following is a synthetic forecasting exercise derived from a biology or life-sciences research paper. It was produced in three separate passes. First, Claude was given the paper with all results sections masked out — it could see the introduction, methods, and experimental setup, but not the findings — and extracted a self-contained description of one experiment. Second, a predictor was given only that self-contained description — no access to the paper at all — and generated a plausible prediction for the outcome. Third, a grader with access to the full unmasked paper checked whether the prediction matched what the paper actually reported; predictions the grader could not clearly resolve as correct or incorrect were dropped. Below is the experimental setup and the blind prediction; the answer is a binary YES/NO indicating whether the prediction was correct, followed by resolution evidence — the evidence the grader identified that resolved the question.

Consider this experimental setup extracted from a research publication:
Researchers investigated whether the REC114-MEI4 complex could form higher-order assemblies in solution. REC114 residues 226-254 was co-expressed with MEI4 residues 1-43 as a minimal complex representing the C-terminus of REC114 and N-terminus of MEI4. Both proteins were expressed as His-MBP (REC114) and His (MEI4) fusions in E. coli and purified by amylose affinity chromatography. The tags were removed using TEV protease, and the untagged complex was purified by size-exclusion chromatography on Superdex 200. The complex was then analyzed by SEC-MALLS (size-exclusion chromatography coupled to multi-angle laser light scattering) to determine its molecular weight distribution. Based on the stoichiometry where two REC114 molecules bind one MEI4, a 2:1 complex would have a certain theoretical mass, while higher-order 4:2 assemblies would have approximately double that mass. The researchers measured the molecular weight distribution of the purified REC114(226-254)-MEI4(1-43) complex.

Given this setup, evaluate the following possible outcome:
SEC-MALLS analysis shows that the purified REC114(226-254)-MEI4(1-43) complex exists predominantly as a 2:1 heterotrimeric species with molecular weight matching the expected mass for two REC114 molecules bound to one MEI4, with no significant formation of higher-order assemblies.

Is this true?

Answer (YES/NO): NO